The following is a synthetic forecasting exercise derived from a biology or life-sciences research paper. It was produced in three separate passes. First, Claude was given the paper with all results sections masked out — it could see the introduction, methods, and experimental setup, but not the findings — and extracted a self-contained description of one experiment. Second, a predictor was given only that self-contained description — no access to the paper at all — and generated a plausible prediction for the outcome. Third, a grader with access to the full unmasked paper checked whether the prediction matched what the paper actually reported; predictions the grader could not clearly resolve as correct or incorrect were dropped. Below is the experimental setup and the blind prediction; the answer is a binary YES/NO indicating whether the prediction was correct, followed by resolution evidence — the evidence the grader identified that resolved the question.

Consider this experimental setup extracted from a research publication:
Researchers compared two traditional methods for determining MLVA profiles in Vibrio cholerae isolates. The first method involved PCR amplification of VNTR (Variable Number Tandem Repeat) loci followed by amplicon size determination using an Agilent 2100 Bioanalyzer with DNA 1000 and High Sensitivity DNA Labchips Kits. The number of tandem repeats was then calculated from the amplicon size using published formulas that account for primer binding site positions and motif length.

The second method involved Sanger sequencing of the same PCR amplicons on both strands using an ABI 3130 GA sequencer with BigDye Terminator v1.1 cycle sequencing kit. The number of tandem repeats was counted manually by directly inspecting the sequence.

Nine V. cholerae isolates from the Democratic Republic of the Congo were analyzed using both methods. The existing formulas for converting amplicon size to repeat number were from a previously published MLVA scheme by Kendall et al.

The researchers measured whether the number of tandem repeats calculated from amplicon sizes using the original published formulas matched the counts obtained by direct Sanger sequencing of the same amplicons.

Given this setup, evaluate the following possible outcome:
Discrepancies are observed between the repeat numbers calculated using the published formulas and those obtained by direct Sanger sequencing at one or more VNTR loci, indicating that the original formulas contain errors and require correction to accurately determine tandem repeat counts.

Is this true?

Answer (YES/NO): YES